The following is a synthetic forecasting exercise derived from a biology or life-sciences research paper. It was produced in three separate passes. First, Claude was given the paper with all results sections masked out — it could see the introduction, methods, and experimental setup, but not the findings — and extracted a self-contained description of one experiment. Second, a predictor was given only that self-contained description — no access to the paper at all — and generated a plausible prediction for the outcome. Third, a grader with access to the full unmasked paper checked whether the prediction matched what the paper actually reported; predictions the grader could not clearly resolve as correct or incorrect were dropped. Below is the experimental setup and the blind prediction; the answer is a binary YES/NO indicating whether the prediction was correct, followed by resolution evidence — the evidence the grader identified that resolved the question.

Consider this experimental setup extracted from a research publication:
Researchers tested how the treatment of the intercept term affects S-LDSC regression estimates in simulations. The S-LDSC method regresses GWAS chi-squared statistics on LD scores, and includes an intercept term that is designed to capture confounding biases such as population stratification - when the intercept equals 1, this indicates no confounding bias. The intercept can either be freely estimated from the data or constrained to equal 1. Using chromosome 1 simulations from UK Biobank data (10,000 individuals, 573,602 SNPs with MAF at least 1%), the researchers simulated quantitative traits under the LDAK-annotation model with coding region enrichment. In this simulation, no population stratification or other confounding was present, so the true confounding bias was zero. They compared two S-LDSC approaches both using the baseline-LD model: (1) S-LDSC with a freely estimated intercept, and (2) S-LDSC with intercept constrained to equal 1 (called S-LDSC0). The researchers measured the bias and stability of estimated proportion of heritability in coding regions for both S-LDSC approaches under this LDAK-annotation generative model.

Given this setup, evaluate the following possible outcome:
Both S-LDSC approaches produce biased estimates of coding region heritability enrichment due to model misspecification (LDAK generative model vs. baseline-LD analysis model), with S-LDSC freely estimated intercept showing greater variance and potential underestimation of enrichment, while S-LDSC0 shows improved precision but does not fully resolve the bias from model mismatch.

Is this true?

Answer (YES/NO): NO